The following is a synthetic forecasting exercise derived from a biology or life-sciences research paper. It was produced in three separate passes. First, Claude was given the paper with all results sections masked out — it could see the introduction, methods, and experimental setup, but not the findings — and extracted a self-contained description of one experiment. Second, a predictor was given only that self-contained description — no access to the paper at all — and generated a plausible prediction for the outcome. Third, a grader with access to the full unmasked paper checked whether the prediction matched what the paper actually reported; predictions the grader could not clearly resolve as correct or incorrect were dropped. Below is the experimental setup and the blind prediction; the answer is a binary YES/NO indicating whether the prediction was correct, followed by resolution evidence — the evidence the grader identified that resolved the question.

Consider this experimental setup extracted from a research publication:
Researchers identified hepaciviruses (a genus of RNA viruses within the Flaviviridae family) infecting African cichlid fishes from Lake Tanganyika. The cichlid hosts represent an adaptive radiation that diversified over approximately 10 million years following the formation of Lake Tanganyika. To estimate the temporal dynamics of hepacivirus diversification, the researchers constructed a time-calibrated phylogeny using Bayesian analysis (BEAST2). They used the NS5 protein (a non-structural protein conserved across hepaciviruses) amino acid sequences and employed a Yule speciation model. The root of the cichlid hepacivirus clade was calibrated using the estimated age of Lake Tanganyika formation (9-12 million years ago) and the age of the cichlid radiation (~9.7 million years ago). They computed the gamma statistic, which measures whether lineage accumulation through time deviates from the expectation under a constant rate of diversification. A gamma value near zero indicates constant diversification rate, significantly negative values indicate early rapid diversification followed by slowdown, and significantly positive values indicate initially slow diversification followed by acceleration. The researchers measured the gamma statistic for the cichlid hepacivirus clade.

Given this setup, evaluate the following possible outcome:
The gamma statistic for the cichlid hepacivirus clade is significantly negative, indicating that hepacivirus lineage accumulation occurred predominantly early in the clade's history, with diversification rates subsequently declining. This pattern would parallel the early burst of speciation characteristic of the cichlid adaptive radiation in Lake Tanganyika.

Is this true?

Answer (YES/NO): NO